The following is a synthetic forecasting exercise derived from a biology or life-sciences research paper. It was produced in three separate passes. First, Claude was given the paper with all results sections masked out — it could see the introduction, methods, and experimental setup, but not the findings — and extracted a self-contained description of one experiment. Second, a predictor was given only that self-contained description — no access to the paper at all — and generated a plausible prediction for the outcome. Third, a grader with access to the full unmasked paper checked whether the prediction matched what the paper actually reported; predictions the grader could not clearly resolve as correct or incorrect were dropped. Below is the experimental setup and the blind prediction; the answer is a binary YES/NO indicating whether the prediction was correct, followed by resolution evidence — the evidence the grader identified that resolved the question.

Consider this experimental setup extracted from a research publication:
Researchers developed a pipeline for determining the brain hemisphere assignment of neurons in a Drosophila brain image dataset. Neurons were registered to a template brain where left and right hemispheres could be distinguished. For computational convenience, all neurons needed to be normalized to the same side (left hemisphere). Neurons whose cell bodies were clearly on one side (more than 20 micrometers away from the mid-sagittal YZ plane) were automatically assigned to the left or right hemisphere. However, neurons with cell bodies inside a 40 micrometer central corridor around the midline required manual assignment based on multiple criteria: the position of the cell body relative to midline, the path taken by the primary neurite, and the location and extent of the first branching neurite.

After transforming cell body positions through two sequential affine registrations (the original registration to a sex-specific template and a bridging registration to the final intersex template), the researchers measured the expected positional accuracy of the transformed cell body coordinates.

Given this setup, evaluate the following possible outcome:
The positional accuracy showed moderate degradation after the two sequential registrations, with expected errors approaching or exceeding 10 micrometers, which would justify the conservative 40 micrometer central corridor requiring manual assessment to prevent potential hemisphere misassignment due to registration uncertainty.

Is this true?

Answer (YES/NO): NO